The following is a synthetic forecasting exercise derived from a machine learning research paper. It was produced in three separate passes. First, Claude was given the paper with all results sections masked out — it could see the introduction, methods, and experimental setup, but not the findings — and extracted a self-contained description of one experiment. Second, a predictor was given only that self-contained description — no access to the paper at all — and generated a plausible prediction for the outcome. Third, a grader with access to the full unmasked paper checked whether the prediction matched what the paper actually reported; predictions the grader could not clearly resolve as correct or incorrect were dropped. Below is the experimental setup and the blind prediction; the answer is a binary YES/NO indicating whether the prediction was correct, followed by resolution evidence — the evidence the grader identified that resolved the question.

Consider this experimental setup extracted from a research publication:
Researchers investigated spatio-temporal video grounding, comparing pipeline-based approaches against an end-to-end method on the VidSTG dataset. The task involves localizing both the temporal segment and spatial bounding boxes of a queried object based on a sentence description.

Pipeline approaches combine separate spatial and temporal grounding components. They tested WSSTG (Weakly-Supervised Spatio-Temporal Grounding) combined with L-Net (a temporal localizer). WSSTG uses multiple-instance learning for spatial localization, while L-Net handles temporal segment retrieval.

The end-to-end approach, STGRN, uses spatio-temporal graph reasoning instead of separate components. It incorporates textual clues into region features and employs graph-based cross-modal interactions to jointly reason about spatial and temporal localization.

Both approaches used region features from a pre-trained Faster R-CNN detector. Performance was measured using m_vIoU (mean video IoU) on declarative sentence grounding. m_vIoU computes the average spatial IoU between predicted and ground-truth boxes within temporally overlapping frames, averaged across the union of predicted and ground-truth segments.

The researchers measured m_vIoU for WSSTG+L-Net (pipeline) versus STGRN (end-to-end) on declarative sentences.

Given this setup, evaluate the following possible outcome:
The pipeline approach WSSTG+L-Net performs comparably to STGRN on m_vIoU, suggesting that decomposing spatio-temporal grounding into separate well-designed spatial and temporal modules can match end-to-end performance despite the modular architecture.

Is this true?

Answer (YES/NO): NO